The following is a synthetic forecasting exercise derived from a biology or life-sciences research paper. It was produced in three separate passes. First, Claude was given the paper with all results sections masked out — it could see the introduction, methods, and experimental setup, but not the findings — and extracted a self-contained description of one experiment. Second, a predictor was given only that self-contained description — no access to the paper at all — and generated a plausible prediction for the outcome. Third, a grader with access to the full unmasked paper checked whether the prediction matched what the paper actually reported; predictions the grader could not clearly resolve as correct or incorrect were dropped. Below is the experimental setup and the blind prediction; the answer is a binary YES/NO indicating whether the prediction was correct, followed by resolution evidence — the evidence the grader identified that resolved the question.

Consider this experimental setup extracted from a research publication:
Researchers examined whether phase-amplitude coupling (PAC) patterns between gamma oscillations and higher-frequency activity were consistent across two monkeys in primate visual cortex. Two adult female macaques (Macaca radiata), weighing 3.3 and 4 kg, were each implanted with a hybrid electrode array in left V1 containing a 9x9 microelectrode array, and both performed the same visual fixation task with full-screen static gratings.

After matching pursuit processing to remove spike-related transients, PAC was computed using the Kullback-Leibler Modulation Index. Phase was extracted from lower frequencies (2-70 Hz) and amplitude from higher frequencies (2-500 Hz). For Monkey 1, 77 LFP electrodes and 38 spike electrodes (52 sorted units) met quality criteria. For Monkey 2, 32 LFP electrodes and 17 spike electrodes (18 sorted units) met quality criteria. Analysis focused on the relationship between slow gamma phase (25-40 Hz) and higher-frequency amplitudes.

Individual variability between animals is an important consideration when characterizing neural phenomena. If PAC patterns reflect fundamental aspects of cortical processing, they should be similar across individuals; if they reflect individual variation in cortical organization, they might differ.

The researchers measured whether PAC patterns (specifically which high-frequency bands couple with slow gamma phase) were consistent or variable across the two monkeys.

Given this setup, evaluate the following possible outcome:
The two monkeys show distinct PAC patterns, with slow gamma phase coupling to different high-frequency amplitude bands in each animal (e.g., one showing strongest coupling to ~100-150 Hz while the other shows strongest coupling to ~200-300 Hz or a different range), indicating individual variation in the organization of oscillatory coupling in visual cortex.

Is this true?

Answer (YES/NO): NO